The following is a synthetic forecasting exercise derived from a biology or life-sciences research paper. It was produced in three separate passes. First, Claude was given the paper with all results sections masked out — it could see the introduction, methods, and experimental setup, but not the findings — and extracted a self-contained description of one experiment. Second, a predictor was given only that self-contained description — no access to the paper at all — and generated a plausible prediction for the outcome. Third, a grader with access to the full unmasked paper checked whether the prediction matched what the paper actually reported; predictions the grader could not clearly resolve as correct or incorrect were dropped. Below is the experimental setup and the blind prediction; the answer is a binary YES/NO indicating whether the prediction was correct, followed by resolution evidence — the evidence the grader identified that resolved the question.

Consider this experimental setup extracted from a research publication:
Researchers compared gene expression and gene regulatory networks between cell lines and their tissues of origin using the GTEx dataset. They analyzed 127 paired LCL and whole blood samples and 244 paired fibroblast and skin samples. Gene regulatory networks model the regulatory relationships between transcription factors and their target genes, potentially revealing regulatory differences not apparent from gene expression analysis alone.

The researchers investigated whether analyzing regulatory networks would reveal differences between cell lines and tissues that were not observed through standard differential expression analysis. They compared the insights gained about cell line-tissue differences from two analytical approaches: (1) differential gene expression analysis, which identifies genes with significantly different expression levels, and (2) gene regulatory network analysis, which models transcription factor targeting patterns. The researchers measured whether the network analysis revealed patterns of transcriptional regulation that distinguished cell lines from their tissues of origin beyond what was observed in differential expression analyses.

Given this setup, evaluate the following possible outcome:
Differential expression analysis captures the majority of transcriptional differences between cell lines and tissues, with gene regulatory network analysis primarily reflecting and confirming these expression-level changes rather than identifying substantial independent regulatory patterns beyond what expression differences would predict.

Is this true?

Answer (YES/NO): NO